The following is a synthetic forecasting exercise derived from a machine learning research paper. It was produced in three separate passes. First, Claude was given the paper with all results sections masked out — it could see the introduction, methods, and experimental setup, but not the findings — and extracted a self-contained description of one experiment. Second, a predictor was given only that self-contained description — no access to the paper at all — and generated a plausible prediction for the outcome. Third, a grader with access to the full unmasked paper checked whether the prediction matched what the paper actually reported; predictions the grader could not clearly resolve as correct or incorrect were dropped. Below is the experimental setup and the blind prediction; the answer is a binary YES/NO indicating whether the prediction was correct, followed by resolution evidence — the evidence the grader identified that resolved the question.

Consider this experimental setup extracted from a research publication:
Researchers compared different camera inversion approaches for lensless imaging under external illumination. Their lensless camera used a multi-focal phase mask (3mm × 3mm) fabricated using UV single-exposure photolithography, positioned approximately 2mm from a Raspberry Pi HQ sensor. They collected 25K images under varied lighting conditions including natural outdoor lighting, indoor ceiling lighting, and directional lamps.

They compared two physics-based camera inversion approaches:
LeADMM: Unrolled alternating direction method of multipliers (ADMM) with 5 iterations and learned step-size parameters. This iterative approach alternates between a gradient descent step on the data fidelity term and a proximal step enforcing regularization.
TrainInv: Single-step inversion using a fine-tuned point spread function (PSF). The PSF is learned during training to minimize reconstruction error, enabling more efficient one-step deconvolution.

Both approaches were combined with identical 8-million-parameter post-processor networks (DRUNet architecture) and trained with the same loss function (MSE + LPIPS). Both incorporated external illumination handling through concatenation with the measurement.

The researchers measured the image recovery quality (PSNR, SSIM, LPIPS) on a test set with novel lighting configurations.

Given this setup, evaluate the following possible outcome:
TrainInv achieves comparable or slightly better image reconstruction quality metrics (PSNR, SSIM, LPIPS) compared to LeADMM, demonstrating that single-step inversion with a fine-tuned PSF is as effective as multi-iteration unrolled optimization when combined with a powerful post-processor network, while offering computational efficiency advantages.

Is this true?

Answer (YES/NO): NO